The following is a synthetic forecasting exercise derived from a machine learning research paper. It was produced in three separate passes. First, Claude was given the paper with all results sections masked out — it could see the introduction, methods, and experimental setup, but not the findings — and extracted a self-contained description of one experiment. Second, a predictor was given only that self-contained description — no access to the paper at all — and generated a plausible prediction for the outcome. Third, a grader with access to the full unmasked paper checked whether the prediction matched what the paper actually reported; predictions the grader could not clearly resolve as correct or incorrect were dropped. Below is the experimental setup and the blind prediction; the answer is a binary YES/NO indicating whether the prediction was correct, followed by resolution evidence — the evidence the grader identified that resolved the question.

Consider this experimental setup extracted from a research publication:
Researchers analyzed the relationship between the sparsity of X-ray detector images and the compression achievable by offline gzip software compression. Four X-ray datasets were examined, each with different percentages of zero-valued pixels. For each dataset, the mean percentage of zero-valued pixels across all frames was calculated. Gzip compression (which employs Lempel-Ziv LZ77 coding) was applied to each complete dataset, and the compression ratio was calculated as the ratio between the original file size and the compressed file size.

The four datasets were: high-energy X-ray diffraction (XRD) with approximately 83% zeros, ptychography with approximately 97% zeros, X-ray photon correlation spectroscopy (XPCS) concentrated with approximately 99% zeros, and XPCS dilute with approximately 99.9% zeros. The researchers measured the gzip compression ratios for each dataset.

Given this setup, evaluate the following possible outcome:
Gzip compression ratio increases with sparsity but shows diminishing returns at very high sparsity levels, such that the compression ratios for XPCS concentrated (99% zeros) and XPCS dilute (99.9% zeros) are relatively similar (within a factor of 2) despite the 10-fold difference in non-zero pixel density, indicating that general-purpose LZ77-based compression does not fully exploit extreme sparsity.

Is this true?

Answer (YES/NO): NO